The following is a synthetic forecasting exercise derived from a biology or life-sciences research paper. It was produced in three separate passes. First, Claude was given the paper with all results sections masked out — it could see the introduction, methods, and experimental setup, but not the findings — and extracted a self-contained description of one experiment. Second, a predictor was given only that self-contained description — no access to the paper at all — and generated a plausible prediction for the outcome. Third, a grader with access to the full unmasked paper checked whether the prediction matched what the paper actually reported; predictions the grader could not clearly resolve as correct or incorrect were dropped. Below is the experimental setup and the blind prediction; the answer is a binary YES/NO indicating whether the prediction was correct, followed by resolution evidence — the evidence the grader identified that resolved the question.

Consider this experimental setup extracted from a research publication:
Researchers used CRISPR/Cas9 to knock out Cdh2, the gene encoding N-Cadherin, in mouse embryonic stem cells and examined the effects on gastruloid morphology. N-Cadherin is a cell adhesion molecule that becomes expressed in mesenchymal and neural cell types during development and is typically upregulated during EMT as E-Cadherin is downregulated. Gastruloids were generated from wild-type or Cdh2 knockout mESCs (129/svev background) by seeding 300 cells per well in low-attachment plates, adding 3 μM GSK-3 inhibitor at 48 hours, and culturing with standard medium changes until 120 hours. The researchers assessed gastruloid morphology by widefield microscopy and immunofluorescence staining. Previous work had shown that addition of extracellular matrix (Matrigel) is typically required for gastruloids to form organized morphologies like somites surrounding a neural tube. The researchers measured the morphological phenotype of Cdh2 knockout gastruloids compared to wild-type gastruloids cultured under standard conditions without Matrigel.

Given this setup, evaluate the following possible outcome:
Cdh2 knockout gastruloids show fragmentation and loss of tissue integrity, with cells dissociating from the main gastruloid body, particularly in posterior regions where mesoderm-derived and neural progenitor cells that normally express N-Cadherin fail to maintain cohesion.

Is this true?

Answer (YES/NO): NO